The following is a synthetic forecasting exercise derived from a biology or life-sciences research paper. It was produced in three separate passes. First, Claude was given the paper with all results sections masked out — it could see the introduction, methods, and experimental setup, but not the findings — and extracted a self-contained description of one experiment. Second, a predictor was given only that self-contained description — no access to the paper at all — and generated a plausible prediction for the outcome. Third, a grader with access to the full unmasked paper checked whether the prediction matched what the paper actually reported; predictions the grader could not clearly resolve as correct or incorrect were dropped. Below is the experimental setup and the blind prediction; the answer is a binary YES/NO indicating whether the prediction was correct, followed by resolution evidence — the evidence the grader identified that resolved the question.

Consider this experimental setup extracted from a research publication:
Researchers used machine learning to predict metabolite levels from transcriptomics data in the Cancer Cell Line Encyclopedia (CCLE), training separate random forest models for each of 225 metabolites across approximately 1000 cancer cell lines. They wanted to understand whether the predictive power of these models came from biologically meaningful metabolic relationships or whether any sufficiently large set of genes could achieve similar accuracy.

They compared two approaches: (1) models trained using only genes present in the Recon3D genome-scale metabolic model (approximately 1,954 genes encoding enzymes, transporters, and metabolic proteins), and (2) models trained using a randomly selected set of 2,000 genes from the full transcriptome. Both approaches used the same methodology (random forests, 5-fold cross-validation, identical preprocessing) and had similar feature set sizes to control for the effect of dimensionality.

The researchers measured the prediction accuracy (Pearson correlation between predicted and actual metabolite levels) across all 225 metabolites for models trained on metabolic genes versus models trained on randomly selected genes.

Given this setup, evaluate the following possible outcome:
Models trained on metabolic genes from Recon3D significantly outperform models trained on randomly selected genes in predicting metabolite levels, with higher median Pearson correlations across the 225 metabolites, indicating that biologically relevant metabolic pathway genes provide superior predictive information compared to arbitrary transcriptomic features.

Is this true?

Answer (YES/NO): NO